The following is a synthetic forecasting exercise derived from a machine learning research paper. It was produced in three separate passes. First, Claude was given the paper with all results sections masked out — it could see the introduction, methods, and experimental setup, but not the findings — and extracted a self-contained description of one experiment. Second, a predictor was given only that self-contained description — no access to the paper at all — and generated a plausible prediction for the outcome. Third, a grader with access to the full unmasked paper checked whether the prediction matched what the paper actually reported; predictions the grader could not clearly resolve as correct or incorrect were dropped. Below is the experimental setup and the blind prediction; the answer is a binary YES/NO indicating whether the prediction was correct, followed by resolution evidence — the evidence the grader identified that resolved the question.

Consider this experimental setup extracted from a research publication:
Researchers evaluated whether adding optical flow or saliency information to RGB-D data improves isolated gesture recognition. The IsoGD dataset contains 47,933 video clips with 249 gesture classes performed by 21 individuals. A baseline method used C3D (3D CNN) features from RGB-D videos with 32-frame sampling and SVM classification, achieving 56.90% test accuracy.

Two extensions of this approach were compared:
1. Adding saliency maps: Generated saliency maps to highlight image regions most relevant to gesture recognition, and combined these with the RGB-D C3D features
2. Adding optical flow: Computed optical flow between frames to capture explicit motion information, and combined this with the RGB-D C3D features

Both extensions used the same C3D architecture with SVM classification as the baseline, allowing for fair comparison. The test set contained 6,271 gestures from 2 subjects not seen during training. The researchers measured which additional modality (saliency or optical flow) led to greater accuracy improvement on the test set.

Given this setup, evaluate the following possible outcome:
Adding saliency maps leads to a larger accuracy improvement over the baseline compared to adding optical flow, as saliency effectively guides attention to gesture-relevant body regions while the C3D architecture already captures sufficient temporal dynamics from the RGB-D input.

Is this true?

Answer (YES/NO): NO